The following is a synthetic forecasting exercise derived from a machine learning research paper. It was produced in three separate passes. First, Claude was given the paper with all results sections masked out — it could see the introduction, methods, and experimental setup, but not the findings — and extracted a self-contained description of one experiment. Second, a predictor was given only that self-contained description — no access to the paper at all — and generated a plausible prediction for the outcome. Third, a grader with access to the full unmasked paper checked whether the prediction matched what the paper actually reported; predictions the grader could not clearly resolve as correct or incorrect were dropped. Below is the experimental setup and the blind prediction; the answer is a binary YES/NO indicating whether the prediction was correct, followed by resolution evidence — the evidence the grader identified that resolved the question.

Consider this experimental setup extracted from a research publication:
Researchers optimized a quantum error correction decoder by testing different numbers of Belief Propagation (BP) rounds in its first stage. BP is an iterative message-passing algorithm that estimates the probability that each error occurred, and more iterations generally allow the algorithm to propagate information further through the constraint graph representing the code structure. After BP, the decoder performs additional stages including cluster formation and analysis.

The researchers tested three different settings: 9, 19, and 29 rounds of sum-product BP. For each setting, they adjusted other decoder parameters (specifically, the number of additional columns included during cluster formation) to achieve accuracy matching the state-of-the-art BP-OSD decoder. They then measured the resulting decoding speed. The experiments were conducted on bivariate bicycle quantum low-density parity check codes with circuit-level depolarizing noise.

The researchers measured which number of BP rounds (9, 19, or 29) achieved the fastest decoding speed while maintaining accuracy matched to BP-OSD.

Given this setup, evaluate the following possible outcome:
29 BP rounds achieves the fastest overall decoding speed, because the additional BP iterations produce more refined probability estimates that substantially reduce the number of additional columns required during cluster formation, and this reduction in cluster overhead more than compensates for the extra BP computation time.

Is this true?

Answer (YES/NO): NO